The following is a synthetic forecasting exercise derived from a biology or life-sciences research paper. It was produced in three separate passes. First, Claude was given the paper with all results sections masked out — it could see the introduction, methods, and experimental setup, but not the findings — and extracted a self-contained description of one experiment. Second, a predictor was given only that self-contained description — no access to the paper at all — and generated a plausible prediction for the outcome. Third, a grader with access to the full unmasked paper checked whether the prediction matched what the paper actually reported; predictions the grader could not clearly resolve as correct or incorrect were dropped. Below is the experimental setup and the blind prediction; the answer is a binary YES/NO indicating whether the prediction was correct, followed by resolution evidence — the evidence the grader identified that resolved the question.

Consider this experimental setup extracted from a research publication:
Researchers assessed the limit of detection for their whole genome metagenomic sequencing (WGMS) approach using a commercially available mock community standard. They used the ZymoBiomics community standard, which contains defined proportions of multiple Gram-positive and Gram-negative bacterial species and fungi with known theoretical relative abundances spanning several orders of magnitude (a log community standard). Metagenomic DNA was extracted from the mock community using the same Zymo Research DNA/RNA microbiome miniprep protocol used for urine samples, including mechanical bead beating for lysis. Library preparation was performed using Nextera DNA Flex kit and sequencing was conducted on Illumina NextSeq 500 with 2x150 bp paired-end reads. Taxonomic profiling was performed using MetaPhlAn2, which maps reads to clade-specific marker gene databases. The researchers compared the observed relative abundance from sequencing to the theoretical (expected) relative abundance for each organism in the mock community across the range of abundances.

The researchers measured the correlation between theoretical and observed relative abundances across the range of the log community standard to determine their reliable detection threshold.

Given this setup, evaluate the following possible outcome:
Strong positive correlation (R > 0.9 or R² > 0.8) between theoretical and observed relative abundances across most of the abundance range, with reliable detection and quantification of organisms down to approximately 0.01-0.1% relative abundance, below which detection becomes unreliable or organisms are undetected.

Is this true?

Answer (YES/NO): NO